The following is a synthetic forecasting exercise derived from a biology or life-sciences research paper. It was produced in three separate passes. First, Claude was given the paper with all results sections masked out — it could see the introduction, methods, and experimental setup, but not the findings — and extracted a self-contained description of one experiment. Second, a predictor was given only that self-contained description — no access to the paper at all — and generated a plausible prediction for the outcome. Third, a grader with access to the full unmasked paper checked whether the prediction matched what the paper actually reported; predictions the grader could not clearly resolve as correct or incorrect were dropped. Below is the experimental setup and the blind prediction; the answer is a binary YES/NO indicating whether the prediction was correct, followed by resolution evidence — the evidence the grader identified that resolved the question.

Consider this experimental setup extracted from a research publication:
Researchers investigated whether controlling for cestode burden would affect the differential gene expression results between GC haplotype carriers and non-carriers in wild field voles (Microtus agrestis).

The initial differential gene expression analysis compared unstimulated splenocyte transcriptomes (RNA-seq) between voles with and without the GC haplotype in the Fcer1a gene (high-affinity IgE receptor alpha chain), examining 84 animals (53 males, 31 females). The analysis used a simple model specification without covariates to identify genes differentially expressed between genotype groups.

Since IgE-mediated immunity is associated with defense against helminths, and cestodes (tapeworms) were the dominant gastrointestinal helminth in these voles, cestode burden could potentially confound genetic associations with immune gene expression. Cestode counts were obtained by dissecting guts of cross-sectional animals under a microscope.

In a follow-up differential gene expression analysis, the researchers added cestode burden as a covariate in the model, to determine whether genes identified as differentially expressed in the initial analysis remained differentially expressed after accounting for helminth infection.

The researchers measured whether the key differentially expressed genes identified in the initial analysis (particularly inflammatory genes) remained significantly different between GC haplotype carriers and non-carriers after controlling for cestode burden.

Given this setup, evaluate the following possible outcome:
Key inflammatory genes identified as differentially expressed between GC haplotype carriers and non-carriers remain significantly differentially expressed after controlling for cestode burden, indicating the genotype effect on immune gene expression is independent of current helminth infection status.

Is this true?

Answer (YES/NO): YES